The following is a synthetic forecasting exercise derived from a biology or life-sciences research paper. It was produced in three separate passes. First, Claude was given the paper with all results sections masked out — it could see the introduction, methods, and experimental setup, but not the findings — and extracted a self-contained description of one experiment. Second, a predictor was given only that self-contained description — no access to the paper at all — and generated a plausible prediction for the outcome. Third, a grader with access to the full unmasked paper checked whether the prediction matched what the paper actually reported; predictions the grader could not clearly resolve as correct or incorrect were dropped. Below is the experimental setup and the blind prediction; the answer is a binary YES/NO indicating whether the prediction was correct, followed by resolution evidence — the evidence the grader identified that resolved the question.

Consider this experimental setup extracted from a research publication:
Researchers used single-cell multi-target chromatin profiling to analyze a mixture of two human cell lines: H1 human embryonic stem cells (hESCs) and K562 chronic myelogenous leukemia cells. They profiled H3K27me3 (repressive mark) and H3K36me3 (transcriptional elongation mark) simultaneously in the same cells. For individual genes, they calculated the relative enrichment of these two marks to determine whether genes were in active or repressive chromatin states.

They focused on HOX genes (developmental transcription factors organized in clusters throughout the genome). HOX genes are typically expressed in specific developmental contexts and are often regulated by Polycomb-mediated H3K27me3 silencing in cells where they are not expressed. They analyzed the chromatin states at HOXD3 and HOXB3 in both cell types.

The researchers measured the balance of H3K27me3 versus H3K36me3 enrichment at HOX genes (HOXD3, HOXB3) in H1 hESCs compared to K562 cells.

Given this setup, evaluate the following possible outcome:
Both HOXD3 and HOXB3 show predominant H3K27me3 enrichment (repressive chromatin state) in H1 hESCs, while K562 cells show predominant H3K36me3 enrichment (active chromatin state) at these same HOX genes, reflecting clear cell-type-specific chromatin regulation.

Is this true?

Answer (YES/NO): NO